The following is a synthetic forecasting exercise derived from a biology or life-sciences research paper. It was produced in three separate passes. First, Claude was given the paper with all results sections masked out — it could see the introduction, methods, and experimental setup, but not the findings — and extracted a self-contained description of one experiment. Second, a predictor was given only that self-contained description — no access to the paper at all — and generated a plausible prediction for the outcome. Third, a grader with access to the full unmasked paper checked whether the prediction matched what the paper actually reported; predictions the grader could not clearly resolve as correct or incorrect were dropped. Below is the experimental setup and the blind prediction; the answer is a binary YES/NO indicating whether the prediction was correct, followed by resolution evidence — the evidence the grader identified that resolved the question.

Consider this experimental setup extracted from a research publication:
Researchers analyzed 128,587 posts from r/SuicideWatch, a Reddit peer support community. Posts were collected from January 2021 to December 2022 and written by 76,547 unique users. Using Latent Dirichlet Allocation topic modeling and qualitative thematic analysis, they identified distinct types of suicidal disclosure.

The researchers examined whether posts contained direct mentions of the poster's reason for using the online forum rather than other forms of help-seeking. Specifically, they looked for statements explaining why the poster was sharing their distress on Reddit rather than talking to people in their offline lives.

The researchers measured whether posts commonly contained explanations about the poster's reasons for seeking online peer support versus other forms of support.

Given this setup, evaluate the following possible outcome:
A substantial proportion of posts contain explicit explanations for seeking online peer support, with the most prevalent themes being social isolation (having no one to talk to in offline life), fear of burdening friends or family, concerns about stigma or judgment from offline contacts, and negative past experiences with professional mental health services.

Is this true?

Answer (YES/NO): NO